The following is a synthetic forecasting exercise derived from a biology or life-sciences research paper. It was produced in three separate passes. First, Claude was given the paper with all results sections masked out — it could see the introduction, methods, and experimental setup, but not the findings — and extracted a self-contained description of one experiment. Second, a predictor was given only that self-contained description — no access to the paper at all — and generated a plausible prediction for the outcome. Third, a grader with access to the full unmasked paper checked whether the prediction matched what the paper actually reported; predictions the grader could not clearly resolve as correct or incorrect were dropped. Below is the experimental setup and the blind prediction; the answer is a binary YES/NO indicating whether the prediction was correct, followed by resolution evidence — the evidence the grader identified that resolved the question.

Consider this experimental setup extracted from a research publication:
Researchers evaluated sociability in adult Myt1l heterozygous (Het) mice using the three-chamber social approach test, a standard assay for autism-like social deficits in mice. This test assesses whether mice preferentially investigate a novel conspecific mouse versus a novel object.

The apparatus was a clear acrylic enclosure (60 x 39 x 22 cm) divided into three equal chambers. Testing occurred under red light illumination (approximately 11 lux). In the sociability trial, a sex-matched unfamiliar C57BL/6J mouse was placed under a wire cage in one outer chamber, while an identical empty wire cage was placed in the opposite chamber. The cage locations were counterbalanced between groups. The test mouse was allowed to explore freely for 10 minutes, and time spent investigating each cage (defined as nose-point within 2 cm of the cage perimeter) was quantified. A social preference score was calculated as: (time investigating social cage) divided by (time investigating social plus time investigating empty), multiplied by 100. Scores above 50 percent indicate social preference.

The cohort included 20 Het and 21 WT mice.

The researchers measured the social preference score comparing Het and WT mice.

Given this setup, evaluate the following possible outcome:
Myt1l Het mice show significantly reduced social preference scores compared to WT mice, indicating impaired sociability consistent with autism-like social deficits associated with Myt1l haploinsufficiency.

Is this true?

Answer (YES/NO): NO